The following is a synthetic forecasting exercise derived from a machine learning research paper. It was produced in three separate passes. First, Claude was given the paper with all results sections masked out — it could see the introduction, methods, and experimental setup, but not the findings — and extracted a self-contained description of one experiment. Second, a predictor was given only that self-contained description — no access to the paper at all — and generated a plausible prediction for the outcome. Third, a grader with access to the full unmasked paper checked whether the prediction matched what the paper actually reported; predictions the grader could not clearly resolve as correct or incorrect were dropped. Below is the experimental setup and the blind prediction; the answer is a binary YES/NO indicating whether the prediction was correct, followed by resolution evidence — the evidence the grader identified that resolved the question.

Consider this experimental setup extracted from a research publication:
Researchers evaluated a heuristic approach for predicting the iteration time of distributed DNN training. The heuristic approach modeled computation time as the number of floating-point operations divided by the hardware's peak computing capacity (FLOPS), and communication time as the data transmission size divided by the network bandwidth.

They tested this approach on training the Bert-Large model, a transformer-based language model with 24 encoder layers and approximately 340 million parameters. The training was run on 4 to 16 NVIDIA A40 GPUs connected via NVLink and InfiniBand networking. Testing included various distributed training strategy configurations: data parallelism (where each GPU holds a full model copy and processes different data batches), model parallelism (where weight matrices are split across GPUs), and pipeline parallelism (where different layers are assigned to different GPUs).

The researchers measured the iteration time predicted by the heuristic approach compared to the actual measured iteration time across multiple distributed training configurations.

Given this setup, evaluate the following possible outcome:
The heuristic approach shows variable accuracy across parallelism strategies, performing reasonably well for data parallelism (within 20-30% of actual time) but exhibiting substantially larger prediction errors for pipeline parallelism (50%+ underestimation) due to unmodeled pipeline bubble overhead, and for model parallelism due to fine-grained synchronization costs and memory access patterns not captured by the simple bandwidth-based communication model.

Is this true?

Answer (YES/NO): NO